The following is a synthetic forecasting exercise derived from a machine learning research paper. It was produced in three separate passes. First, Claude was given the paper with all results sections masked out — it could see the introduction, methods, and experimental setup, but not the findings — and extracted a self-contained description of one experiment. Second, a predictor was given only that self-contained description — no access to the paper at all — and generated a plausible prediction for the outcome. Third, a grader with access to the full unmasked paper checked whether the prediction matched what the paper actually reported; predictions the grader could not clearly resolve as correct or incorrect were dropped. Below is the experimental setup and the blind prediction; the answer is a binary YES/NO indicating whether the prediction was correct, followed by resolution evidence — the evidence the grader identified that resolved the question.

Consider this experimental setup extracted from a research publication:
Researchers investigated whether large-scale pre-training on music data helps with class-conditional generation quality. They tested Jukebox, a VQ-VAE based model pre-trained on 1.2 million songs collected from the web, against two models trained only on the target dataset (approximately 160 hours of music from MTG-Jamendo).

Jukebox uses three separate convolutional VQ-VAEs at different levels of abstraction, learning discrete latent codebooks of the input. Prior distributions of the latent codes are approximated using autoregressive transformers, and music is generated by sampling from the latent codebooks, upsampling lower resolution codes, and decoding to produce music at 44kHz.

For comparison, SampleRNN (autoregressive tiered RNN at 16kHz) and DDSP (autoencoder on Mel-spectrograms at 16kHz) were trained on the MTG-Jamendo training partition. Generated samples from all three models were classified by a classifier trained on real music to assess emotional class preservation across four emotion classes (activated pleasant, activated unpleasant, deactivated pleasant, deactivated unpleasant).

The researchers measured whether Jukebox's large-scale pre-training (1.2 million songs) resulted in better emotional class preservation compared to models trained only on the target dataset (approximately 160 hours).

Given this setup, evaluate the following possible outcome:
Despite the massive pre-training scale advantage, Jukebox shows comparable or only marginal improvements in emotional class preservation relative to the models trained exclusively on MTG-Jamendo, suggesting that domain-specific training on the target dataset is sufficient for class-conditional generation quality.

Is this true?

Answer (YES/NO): NO